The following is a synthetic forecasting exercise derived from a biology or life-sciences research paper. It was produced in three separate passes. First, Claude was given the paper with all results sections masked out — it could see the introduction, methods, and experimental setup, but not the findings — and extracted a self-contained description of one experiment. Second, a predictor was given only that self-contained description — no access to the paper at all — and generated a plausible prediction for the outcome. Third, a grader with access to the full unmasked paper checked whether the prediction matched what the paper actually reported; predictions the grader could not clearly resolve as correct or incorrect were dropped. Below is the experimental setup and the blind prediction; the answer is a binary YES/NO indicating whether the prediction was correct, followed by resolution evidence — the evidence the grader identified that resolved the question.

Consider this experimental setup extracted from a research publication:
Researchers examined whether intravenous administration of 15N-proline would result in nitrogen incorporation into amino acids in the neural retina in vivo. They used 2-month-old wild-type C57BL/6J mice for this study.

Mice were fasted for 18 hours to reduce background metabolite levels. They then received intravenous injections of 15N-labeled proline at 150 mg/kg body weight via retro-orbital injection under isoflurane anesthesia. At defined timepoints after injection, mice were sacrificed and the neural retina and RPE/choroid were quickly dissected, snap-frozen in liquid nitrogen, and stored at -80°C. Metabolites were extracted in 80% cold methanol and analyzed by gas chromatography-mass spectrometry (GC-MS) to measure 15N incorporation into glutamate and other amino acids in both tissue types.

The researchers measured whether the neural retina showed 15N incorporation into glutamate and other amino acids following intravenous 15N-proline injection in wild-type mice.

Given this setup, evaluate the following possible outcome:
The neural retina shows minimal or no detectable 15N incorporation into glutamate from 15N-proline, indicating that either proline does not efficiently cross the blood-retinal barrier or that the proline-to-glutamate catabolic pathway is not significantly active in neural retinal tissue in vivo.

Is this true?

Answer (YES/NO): NO